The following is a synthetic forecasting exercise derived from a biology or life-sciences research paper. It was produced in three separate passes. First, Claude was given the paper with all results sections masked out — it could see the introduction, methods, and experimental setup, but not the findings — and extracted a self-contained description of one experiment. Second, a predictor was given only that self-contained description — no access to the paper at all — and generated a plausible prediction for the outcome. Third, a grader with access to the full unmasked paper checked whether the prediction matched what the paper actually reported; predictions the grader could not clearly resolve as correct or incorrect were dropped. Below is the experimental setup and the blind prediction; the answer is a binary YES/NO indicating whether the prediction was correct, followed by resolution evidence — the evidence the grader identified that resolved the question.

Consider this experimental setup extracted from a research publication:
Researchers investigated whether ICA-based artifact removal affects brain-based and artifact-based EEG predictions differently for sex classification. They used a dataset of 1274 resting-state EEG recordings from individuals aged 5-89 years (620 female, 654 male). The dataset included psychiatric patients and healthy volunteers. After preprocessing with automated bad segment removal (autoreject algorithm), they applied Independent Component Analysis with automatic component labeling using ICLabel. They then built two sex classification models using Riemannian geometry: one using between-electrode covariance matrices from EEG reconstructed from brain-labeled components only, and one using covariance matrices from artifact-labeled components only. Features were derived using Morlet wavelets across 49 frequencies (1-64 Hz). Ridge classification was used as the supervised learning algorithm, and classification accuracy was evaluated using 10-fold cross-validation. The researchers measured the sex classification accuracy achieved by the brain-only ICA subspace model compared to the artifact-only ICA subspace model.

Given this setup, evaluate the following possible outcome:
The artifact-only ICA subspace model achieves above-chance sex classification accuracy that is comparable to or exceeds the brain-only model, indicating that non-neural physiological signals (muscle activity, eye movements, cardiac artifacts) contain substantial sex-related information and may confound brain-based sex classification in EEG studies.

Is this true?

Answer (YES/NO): NO